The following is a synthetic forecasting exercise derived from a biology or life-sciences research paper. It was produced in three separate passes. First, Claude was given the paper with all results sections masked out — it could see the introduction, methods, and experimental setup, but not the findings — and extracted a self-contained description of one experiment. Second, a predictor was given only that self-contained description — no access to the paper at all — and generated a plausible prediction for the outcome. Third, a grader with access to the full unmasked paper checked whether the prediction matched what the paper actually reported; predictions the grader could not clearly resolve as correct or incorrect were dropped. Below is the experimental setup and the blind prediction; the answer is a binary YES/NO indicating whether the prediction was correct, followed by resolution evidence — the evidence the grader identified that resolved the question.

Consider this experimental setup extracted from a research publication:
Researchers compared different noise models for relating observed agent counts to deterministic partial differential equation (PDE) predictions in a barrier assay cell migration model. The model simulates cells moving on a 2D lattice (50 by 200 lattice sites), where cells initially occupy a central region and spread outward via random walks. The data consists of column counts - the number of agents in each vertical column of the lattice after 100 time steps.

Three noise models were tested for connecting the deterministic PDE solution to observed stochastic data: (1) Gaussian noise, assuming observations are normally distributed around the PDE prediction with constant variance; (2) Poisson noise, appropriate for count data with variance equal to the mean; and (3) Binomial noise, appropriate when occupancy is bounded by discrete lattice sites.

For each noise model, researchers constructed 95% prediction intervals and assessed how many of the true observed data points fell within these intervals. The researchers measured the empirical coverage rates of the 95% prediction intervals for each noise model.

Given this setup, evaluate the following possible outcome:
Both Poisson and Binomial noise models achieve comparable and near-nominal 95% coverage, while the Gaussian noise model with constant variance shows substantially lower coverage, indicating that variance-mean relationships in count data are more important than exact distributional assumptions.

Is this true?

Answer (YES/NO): NO